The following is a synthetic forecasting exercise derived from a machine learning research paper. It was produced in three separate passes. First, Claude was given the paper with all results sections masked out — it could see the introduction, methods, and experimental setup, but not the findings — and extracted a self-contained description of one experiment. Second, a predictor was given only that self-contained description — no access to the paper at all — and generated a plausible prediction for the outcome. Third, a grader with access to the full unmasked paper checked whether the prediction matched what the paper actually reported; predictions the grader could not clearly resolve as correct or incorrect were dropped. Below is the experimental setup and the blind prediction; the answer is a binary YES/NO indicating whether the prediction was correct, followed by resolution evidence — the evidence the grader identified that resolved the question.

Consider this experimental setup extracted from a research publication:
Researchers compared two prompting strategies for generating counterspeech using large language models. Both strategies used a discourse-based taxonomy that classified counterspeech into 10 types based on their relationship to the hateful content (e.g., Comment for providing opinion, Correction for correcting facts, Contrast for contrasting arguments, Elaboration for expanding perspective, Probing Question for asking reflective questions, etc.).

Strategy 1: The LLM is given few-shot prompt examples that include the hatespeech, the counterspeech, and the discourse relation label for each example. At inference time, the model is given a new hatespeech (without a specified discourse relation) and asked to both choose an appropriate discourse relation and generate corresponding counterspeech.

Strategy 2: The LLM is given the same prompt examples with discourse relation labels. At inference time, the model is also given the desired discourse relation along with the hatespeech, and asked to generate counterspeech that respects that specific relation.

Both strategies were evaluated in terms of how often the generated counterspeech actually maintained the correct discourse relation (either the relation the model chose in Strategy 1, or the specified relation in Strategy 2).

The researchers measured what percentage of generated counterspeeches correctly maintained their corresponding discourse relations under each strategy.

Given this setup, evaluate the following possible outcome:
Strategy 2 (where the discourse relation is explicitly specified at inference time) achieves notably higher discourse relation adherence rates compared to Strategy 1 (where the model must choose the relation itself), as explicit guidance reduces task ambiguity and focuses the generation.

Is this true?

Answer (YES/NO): YES